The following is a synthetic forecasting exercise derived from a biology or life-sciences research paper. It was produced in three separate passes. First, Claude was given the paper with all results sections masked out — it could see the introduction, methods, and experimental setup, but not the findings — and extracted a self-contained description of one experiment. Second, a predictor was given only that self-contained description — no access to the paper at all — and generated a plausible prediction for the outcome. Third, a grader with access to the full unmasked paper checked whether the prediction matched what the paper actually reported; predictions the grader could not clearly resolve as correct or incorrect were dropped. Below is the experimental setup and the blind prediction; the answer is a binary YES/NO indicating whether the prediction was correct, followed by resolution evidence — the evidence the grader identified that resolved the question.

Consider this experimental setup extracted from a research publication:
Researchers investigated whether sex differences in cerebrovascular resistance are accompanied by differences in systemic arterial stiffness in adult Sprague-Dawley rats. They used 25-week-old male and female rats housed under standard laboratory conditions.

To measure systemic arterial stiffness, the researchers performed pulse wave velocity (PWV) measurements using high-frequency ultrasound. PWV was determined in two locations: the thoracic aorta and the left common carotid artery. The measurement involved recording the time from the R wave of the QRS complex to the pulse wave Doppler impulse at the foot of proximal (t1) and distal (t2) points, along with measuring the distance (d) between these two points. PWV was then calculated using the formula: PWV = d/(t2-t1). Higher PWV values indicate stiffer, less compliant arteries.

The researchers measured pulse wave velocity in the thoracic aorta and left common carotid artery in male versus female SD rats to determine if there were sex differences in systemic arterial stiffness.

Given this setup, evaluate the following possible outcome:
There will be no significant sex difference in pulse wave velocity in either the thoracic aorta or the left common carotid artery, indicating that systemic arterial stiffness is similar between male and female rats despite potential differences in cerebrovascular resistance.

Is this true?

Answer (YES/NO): YES